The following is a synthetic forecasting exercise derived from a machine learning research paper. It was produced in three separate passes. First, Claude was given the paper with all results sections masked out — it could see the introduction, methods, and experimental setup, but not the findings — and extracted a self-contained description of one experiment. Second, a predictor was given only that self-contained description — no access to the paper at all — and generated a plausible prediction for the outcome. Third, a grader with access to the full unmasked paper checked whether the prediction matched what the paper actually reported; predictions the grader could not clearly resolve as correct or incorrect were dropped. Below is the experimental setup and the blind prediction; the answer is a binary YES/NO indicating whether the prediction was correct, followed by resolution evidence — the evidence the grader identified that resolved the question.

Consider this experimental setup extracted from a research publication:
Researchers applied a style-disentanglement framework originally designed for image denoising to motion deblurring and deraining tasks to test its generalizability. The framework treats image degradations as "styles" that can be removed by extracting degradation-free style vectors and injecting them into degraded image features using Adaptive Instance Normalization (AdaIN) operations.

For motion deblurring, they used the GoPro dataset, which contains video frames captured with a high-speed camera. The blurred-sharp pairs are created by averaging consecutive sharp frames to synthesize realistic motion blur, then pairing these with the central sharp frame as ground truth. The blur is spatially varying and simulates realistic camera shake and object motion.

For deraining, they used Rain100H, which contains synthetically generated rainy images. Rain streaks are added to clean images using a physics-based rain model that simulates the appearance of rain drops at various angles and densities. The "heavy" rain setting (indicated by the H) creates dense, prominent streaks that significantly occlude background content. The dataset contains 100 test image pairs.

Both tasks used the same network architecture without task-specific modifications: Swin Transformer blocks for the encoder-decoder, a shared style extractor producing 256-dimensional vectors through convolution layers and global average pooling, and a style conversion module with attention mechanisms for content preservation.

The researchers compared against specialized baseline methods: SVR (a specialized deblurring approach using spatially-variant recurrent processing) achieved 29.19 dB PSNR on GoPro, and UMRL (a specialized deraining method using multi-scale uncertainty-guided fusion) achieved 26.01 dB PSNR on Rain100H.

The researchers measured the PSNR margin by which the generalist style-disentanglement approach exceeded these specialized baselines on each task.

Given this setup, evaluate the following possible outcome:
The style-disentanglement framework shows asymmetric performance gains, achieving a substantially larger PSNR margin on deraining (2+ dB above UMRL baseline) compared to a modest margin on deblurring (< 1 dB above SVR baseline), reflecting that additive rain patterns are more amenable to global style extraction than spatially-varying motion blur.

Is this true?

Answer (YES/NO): NO